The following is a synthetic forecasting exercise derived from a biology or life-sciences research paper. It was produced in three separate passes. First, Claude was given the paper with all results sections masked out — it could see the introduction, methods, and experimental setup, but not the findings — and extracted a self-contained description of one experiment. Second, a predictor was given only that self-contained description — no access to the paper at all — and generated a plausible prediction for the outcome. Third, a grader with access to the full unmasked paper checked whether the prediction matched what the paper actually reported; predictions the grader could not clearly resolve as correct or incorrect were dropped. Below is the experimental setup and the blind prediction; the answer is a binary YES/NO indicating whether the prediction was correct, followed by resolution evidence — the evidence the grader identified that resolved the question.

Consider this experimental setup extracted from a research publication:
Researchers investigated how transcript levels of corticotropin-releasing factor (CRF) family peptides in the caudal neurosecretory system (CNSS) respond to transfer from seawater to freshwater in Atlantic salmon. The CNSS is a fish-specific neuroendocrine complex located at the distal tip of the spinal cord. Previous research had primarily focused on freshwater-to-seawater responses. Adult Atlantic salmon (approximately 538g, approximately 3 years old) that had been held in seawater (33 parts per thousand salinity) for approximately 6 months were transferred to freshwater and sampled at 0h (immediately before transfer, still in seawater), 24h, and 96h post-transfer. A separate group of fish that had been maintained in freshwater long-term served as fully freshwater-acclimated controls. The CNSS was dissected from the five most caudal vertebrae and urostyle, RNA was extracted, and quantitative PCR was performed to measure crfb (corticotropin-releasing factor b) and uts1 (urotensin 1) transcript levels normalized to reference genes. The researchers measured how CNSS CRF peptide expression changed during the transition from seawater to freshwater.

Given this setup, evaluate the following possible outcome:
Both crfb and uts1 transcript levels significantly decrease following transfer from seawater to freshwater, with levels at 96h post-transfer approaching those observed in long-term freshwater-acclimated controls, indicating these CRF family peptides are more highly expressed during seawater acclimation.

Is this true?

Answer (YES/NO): NO